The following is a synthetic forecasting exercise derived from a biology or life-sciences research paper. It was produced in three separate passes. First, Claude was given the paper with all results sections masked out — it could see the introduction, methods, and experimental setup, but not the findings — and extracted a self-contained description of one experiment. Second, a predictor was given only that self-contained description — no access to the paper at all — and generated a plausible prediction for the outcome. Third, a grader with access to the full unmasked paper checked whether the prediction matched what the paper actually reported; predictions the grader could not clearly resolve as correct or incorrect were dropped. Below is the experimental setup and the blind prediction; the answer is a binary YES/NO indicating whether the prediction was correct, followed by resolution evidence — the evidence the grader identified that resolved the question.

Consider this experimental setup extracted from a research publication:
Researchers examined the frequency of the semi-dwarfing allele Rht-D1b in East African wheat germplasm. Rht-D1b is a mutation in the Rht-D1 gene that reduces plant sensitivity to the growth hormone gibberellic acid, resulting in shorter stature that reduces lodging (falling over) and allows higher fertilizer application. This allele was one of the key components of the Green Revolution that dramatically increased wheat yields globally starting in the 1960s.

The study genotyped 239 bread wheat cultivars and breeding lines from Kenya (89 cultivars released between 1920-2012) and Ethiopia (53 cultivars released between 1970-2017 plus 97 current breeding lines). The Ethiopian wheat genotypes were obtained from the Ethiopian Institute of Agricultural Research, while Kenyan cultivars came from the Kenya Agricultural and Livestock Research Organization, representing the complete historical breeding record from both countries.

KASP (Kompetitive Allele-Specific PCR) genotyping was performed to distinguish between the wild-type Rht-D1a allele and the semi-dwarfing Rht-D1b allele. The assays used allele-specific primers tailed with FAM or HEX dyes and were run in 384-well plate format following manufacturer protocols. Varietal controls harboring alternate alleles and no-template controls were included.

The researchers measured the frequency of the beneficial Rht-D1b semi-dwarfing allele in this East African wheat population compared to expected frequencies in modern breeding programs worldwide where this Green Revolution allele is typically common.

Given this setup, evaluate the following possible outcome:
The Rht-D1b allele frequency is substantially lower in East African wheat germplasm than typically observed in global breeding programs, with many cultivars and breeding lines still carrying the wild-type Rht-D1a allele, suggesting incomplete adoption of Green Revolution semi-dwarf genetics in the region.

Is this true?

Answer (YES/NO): YES